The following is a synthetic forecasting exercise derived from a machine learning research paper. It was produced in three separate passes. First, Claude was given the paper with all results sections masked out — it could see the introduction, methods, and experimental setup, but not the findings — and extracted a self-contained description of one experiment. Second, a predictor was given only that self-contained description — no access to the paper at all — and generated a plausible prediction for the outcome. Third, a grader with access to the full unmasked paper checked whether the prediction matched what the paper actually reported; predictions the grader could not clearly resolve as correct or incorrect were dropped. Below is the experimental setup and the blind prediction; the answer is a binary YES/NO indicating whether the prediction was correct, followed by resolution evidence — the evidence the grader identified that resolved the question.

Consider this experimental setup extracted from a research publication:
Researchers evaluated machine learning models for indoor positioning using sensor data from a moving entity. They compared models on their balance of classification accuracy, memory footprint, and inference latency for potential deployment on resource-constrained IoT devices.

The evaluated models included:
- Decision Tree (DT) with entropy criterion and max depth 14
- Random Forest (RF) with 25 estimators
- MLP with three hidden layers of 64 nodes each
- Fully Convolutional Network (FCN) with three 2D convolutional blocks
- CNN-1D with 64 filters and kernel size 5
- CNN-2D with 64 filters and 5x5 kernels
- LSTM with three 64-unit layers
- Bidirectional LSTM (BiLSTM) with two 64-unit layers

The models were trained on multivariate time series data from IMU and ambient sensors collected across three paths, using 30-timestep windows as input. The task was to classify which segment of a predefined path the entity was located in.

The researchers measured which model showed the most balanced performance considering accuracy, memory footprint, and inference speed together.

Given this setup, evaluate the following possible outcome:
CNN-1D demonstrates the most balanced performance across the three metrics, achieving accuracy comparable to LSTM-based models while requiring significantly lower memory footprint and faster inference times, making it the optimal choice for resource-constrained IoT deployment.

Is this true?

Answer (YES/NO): NO